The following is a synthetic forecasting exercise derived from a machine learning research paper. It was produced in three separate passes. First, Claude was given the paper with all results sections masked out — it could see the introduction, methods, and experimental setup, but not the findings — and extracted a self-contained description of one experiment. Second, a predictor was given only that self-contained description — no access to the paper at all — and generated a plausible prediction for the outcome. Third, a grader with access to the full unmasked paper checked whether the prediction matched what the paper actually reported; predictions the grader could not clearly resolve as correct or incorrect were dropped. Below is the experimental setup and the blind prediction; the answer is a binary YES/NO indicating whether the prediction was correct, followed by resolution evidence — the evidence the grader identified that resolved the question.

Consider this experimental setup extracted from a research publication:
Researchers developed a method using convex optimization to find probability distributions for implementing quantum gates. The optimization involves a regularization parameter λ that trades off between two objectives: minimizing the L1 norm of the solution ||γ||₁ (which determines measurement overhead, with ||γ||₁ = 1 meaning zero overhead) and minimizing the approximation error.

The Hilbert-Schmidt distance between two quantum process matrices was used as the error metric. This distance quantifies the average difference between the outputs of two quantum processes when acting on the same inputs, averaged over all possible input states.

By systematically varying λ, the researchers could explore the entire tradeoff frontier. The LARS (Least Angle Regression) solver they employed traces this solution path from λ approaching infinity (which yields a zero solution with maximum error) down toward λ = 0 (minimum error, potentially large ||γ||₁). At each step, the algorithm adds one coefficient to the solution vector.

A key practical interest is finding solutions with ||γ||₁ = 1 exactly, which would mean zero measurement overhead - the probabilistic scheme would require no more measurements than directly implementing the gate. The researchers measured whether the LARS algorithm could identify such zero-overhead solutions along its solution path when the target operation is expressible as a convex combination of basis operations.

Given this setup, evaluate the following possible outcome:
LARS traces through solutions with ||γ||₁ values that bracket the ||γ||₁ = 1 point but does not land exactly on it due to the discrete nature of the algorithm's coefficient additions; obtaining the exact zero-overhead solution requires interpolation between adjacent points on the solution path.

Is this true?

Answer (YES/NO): NO